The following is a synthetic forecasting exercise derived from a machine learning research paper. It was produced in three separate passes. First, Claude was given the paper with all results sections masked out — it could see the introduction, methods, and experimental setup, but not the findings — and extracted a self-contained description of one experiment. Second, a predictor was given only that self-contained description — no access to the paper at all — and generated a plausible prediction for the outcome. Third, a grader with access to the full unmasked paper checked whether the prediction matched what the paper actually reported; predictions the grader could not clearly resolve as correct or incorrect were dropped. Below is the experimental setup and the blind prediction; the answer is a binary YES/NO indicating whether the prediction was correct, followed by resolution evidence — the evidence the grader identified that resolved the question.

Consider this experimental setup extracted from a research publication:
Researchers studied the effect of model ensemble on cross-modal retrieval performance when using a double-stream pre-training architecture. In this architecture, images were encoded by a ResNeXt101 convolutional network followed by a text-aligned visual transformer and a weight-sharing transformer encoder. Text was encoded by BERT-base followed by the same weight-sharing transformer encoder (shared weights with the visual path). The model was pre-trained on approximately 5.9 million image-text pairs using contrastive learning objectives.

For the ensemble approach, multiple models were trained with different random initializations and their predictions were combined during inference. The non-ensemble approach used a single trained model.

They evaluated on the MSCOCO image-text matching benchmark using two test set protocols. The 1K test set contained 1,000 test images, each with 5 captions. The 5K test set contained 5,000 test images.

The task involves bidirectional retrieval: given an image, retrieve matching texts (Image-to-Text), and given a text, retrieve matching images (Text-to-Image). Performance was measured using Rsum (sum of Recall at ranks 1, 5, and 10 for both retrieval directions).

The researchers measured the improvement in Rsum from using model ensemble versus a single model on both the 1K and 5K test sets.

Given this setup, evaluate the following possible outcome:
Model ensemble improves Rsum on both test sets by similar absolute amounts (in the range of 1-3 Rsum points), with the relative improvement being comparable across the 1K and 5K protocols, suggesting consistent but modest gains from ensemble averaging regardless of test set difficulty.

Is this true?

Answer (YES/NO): NO